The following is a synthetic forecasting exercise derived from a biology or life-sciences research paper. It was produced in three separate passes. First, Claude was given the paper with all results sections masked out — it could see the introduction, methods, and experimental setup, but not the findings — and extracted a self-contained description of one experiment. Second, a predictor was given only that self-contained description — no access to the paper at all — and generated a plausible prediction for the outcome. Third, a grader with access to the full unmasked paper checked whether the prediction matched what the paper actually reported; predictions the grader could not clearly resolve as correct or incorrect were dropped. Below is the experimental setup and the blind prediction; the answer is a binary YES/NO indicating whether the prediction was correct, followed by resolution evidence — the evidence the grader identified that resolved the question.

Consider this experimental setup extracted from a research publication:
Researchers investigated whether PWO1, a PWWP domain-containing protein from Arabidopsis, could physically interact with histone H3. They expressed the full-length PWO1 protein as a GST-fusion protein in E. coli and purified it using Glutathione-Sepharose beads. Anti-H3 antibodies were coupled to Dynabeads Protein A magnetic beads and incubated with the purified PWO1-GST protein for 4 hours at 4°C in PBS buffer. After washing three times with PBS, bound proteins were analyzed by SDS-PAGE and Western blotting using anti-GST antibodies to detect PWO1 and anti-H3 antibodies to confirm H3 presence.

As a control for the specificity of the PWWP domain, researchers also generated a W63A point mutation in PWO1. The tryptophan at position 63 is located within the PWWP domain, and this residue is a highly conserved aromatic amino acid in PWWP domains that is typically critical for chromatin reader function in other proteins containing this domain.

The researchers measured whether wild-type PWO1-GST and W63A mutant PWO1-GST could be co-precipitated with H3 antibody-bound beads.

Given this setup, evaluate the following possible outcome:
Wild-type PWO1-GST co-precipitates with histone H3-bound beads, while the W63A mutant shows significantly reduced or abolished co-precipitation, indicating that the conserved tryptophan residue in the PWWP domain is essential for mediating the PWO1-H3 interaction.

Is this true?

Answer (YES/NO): NO